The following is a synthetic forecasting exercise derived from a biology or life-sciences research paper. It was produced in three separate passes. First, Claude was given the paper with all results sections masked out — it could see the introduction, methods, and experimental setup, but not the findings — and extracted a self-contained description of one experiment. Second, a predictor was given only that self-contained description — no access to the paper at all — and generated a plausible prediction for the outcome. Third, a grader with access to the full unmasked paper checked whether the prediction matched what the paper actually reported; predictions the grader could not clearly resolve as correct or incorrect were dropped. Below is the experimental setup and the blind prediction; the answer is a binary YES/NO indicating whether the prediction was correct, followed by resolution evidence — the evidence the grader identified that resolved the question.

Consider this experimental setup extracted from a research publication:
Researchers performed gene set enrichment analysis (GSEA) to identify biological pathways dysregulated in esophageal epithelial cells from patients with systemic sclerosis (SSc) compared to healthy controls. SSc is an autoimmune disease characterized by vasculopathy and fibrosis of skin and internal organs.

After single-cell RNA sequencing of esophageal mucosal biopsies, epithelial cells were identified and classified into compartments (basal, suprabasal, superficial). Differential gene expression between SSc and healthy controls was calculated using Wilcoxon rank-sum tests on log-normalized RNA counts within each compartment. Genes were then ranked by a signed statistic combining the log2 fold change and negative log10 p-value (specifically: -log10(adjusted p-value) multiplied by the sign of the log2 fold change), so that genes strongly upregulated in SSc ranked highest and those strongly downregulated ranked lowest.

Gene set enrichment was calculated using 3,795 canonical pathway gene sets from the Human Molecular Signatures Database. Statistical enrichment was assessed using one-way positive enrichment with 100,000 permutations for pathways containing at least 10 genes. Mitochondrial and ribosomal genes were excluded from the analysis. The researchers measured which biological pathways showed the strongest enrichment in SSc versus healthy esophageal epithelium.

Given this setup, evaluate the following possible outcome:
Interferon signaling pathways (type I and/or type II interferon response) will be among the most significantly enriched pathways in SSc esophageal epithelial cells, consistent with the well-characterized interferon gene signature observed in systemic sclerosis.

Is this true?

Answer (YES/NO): NO